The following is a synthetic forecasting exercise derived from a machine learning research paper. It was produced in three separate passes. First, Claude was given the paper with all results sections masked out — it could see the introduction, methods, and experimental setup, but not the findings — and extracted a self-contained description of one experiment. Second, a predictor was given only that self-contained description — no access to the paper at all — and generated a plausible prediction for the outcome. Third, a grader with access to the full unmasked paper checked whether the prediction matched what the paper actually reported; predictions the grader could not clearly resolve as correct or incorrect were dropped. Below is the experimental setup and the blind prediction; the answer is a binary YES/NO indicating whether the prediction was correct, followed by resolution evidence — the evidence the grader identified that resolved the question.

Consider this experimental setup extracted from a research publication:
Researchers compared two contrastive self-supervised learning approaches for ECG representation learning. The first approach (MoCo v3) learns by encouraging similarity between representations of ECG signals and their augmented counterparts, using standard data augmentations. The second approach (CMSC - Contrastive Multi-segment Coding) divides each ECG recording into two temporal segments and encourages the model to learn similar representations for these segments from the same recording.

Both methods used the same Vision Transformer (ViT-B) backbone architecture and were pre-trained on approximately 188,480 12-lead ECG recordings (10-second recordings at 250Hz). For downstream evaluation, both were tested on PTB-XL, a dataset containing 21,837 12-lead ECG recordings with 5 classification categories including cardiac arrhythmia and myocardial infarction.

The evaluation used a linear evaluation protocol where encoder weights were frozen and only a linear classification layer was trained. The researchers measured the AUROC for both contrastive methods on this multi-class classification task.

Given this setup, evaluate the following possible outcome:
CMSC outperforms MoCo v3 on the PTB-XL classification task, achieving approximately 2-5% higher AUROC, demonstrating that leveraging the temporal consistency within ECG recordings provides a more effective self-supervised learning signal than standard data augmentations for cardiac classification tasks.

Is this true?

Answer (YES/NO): NO